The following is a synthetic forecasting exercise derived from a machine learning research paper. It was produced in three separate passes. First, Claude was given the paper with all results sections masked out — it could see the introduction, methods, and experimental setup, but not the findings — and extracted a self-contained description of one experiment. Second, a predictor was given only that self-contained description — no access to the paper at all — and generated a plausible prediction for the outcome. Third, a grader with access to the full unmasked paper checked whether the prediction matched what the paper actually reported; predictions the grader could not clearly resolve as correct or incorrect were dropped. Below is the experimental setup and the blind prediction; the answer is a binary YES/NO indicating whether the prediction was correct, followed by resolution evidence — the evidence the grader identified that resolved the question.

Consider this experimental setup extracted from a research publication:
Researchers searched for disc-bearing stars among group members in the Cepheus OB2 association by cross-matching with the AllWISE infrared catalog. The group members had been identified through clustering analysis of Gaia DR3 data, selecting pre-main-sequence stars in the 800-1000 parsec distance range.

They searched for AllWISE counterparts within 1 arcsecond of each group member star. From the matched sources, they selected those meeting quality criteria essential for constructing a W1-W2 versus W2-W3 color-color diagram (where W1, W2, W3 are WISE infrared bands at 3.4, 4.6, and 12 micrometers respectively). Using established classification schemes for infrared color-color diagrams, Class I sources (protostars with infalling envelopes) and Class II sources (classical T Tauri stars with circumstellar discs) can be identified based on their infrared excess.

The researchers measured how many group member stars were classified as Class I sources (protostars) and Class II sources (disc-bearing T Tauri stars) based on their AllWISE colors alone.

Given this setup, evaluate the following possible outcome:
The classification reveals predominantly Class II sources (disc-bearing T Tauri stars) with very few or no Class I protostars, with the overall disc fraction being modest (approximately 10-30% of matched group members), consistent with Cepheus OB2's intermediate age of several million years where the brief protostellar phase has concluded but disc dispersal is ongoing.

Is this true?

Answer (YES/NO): YES